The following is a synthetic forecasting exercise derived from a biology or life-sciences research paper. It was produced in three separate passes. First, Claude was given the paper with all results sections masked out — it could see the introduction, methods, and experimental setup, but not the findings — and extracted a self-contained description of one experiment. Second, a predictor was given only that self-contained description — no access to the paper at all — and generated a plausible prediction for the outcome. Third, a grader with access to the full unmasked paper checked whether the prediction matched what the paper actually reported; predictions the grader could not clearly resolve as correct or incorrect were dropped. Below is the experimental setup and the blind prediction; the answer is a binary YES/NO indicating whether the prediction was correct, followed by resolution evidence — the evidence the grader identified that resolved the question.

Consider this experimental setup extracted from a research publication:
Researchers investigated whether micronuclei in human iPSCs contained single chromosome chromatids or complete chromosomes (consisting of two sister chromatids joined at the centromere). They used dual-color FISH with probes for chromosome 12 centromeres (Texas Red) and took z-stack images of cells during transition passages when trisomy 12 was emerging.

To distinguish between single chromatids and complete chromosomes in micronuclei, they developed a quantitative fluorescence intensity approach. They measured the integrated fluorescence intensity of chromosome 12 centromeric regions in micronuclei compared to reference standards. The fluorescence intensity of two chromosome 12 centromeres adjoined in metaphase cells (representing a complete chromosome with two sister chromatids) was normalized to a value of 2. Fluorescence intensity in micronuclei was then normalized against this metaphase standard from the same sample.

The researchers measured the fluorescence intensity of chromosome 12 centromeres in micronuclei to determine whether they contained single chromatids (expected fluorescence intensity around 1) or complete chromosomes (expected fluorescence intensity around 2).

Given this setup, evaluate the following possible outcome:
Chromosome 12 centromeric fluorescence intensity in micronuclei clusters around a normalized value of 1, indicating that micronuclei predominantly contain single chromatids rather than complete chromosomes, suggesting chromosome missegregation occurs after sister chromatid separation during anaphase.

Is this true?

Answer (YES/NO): YES